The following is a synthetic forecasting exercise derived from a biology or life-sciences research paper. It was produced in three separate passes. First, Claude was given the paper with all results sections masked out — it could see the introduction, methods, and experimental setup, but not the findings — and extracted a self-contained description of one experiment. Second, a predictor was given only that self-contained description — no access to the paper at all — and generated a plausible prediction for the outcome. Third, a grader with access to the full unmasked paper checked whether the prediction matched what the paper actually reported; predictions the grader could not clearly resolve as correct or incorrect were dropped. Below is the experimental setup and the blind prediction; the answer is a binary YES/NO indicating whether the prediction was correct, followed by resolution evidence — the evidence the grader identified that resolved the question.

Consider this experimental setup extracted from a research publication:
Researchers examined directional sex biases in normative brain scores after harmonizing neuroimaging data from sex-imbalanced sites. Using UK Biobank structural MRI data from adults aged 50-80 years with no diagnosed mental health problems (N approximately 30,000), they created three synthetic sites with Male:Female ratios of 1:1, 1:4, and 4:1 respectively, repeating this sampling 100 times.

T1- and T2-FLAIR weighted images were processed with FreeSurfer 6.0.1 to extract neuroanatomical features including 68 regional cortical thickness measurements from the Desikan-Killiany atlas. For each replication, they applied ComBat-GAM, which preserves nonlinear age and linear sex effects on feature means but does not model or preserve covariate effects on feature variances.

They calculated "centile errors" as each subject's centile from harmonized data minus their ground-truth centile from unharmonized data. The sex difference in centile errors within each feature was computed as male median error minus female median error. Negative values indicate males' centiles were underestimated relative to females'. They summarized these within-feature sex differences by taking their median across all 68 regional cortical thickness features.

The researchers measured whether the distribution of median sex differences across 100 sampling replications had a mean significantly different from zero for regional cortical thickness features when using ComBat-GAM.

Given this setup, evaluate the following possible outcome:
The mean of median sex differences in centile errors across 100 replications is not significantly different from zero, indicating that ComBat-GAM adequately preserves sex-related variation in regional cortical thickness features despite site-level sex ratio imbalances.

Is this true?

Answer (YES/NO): YES